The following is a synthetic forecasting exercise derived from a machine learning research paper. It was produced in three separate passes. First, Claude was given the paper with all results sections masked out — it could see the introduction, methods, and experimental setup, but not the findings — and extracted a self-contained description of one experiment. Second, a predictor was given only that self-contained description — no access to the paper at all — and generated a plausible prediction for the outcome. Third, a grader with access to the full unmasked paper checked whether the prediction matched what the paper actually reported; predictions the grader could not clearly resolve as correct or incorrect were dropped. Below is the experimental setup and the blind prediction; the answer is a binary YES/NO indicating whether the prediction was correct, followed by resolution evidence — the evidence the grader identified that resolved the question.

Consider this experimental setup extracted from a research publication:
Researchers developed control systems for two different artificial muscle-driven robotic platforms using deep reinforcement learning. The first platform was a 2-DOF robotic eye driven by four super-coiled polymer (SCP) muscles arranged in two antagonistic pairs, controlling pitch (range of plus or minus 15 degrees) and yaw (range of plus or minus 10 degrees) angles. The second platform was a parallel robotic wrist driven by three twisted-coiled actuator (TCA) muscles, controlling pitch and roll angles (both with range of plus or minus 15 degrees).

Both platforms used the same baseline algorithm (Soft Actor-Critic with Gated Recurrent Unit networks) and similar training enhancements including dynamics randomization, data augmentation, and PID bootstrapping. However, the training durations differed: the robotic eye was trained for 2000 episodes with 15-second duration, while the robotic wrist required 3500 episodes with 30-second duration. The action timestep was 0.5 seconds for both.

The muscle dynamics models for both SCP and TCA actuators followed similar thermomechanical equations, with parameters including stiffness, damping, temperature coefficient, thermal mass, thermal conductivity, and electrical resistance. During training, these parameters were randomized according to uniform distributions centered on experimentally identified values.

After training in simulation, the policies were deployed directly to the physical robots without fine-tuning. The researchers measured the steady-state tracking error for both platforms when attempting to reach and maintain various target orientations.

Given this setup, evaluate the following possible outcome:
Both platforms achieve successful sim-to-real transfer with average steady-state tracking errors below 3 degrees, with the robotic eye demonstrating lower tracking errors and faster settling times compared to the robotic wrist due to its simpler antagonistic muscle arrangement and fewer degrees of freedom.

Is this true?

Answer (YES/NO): NO